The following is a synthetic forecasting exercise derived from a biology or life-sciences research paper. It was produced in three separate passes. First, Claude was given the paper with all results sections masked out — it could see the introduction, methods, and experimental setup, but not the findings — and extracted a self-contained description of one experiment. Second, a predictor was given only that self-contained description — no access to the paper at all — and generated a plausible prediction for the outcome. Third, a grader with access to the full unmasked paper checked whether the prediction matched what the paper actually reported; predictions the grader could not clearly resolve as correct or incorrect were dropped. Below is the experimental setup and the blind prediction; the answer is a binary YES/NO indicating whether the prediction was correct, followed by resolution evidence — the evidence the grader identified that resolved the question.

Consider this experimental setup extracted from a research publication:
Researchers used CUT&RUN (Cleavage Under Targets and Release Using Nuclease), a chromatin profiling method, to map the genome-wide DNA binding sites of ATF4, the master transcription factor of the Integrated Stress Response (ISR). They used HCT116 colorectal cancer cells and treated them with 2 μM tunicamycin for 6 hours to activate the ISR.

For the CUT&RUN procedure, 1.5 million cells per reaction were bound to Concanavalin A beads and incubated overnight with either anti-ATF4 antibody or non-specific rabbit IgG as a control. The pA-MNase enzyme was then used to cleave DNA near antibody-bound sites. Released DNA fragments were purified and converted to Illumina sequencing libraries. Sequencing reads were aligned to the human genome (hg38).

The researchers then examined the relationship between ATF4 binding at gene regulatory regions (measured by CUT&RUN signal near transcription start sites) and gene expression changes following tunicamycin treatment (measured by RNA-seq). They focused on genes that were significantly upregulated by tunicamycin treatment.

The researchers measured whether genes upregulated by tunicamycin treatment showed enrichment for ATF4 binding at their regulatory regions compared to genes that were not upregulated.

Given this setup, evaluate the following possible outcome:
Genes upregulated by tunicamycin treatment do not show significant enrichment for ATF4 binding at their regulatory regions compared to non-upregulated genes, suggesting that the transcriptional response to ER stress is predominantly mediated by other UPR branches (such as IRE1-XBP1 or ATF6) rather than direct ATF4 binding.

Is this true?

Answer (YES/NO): NO